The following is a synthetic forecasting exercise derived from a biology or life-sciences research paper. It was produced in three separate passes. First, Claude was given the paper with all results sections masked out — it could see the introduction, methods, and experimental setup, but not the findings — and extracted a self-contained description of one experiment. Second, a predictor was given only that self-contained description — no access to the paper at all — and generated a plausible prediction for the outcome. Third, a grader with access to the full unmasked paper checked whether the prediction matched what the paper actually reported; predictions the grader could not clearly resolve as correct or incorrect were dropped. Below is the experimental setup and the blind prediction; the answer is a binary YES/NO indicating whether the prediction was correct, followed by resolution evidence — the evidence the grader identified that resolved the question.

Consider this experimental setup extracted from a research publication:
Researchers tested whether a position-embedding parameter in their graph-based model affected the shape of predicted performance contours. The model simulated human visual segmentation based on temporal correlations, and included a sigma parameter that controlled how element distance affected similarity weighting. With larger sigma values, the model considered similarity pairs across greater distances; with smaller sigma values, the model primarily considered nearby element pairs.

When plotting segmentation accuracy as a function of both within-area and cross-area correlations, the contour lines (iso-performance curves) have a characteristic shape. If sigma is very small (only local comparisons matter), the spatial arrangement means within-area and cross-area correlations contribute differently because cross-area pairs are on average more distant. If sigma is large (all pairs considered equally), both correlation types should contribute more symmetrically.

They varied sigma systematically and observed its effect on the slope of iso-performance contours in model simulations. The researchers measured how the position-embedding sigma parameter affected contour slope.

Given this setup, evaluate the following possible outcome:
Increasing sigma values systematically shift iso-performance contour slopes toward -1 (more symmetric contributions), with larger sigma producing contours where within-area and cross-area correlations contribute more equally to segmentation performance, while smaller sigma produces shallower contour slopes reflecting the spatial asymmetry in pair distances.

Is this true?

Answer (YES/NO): YES